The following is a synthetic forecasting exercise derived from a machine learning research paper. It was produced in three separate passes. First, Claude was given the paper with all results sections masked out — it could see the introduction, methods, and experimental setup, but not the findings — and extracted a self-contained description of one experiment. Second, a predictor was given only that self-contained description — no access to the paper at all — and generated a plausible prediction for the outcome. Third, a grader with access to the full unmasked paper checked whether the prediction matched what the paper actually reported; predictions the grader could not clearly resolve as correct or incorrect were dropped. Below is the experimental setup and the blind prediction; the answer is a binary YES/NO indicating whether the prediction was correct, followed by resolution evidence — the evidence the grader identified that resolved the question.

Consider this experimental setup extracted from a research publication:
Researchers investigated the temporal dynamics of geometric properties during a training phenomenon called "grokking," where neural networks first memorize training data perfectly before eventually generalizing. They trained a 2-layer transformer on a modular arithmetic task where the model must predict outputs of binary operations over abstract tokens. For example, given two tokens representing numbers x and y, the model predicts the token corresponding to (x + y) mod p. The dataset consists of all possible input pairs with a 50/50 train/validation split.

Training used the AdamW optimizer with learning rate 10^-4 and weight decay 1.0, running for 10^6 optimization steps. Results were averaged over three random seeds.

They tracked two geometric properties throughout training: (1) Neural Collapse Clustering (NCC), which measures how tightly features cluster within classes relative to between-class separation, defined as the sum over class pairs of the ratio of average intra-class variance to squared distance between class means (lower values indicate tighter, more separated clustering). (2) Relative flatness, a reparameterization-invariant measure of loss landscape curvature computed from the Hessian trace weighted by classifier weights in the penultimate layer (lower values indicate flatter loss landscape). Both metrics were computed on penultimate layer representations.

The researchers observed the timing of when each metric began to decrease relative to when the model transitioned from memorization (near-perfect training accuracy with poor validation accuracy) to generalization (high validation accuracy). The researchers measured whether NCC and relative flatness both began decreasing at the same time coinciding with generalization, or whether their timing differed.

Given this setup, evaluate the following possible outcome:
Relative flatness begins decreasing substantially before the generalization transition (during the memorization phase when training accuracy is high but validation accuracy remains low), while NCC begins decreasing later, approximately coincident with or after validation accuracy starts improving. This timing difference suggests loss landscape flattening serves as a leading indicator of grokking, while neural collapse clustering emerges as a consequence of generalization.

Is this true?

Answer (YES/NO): NO